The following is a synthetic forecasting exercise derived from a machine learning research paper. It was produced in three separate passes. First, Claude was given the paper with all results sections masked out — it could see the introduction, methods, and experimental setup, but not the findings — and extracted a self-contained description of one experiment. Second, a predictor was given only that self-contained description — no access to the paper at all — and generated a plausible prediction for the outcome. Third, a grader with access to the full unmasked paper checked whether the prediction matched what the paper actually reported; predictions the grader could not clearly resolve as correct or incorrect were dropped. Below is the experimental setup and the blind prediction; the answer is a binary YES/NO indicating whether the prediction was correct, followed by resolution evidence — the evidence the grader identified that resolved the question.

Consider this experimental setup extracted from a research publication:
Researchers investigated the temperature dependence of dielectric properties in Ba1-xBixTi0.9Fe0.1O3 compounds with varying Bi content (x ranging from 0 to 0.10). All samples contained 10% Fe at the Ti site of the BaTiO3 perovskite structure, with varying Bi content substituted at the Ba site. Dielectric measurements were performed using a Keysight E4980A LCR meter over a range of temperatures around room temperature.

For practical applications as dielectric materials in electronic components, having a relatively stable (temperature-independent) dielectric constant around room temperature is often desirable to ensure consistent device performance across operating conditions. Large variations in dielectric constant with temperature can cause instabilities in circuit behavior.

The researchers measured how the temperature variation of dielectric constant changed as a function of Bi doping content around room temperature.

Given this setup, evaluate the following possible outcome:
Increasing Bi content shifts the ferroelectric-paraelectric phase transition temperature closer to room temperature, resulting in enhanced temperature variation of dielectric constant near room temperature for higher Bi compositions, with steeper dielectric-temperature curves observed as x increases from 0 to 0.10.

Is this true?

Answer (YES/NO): NO